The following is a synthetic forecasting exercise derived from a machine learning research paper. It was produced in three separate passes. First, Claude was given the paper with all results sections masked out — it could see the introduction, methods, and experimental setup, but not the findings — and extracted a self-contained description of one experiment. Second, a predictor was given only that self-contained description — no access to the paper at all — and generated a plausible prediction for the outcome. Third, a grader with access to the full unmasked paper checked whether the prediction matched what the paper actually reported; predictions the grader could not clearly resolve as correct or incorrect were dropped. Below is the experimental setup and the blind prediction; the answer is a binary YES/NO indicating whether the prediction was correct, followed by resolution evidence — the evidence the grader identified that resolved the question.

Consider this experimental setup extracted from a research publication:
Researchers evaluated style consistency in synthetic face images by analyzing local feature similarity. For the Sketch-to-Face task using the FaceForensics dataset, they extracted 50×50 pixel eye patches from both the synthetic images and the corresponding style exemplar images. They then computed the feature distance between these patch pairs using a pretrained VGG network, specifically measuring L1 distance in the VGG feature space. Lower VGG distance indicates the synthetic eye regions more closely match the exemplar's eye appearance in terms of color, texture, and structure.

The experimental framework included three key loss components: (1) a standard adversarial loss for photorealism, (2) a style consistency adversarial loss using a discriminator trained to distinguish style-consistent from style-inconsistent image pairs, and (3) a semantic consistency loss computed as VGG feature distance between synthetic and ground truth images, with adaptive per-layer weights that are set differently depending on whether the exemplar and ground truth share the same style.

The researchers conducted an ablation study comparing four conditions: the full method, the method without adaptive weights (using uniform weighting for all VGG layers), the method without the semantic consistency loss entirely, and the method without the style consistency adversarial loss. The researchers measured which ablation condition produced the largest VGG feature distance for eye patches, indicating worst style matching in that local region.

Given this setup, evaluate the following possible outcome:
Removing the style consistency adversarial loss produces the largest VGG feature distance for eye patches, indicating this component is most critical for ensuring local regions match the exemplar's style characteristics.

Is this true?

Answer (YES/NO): NO